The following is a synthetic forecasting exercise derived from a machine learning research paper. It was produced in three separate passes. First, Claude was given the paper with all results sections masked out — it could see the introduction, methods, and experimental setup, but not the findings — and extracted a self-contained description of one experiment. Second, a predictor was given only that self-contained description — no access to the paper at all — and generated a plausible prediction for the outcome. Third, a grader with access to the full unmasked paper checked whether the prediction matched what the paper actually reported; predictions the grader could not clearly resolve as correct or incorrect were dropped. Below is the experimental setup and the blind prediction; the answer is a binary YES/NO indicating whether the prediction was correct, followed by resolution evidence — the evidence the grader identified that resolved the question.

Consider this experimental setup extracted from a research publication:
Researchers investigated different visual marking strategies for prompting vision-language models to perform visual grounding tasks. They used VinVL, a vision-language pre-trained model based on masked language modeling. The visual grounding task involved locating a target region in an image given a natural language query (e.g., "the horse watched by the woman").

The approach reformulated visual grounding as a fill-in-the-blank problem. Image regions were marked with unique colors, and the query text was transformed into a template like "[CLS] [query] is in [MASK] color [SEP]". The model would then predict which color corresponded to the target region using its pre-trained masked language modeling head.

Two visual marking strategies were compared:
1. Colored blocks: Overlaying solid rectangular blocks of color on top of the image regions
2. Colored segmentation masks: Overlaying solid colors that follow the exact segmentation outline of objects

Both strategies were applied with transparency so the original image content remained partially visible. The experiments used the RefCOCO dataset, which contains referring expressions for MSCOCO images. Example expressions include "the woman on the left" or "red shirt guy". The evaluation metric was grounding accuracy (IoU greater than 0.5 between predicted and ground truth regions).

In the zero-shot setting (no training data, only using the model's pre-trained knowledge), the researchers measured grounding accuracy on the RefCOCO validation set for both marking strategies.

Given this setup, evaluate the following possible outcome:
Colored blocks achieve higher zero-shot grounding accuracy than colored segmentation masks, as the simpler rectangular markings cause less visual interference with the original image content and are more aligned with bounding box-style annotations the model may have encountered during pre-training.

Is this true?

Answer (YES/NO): NO